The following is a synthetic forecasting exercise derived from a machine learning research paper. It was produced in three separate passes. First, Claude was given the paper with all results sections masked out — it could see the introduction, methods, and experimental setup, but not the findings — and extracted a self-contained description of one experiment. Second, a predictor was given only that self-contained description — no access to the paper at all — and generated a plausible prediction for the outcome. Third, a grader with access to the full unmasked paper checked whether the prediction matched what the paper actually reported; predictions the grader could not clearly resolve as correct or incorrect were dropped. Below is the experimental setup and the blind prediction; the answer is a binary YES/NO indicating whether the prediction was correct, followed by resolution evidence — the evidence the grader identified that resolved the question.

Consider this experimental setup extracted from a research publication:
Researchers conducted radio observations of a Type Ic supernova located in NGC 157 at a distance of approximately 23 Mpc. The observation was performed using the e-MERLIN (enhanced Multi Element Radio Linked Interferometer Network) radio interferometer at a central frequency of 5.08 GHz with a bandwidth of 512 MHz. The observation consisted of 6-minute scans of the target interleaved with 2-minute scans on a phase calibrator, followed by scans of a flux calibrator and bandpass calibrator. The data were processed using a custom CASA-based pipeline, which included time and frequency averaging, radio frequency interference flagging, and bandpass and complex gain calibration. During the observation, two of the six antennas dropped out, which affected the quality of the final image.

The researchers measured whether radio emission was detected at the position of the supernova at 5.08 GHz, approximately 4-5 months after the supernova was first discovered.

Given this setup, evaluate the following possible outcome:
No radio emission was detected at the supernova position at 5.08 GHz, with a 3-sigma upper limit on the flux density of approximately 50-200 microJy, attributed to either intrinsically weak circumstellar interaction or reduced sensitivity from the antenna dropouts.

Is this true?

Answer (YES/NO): YES